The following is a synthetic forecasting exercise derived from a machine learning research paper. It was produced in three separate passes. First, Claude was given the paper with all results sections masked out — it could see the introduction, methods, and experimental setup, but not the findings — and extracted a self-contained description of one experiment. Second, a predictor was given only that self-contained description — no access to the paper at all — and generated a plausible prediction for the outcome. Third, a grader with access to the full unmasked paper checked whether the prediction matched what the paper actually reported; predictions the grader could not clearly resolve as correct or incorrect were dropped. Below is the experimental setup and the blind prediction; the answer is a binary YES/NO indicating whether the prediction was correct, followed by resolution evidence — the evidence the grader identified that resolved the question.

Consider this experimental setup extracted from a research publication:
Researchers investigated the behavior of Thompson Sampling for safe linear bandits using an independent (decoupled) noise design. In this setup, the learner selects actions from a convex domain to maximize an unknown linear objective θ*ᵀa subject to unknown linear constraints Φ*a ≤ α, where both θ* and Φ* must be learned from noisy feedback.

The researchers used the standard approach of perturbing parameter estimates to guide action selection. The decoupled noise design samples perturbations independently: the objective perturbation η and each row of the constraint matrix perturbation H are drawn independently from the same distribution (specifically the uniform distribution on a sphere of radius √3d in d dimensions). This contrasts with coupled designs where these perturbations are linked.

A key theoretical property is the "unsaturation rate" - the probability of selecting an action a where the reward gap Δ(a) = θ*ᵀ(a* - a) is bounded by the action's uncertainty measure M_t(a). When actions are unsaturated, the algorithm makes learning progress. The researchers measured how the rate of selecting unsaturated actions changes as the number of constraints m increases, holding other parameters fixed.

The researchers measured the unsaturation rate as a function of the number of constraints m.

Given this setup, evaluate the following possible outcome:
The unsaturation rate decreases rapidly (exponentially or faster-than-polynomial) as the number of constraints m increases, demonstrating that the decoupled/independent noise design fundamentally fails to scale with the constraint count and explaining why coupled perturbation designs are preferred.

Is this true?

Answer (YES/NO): NO